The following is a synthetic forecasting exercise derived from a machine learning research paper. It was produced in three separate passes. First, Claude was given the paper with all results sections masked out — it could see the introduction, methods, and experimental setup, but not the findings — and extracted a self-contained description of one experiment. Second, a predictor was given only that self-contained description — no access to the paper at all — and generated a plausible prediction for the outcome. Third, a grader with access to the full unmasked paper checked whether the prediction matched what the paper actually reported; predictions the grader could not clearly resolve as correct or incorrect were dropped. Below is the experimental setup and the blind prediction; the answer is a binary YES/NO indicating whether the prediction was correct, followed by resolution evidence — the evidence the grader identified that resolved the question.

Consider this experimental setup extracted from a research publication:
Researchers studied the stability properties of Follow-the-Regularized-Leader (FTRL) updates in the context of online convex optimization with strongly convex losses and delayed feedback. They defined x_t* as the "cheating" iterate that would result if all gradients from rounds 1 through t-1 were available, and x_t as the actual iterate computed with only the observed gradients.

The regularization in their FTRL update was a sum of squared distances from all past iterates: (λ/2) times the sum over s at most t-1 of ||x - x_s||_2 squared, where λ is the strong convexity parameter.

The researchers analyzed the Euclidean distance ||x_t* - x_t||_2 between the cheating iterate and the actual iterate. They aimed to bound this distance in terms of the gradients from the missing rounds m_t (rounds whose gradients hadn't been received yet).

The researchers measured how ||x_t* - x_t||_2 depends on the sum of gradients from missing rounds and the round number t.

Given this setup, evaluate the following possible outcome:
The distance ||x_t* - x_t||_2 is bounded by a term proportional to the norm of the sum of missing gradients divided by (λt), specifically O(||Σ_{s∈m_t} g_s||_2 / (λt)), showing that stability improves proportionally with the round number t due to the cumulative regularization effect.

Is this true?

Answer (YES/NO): YES